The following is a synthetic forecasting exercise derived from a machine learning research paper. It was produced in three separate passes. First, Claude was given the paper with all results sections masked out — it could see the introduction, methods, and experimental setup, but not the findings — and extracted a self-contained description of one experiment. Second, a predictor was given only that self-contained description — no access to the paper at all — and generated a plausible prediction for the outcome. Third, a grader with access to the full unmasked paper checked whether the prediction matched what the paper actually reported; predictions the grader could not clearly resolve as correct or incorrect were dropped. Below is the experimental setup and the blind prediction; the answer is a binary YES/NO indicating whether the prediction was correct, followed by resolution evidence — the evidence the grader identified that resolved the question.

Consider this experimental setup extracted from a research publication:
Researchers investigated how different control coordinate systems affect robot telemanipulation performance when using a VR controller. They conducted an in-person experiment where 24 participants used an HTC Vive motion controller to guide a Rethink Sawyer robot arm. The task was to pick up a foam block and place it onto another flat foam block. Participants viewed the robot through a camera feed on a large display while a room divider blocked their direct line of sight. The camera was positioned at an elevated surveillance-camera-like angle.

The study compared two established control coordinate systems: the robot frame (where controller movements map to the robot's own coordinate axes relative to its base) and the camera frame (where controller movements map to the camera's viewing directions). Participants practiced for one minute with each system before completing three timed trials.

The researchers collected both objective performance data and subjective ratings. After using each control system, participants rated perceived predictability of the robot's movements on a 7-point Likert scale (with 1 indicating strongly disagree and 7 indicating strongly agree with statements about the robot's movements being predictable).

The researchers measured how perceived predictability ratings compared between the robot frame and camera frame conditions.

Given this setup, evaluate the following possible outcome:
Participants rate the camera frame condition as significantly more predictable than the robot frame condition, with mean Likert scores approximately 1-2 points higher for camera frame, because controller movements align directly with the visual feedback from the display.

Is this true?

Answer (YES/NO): NO